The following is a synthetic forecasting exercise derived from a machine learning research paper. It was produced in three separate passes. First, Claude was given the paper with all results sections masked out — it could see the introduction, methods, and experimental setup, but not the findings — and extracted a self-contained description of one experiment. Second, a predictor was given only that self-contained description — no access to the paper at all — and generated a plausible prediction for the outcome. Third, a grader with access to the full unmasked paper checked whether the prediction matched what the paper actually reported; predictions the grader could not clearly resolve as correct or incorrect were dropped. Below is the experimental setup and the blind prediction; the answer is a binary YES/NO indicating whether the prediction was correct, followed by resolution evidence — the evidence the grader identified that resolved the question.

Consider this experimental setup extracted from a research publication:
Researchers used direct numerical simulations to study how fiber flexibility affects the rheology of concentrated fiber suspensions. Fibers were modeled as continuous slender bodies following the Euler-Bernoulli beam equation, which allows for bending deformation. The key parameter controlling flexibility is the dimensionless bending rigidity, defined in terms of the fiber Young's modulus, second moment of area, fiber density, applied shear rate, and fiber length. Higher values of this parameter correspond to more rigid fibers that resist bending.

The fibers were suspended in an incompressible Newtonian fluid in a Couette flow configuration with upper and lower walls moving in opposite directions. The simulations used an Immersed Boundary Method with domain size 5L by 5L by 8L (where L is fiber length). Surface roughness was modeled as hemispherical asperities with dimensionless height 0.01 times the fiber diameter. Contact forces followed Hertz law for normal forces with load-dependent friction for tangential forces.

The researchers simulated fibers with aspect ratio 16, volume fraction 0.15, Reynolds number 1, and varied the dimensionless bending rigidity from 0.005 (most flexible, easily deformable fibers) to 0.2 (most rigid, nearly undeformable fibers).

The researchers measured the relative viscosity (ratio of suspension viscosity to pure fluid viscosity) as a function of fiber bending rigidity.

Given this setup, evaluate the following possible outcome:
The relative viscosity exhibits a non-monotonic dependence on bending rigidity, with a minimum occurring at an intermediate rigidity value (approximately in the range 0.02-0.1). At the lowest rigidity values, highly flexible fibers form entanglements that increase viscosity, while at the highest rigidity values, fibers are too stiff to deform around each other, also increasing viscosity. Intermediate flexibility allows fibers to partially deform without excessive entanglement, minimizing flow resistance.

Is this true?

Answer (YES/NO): NO